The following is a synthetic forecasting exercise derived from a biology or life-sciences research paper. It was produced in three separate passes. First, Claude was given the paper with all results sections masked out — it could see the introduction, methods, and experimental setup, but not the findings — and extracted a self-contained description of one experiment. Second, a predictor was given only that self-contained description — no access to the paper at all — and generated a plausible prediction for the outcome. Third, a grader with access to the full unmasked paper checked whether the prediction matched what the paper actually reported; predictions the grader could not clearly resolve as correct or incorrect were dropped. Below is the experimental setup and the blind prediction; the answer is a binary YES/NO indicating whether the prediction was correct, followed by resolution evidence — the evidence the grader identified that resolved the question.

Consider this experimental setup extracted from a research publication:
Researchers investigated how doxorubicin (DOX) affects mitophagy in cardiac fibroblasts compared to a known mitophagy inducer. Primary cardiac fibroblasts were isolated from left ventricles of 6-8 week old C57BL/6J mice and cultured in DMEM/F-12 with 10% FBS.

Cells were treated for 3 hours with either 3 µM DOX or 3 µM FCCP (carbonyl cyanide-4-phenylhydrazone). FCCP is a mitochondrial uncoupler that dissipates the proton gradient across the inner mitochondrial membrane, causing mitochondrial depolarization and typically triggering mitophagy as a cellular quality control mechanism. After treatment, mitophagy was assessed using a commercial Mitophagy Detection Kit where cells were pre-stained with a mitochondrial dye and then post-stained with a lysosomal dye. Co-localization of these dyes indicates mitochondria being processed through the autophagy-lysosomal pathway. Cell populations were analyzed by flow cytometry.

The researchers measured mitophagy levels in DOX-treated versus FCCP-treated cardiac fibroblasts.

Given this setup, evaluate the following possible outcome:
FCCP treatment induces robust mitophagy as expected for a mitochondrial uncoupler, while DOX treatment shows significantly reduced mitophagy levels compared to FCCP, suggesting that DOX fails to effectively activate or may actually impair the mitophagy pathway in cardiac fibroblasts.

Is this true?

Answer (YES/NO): YES